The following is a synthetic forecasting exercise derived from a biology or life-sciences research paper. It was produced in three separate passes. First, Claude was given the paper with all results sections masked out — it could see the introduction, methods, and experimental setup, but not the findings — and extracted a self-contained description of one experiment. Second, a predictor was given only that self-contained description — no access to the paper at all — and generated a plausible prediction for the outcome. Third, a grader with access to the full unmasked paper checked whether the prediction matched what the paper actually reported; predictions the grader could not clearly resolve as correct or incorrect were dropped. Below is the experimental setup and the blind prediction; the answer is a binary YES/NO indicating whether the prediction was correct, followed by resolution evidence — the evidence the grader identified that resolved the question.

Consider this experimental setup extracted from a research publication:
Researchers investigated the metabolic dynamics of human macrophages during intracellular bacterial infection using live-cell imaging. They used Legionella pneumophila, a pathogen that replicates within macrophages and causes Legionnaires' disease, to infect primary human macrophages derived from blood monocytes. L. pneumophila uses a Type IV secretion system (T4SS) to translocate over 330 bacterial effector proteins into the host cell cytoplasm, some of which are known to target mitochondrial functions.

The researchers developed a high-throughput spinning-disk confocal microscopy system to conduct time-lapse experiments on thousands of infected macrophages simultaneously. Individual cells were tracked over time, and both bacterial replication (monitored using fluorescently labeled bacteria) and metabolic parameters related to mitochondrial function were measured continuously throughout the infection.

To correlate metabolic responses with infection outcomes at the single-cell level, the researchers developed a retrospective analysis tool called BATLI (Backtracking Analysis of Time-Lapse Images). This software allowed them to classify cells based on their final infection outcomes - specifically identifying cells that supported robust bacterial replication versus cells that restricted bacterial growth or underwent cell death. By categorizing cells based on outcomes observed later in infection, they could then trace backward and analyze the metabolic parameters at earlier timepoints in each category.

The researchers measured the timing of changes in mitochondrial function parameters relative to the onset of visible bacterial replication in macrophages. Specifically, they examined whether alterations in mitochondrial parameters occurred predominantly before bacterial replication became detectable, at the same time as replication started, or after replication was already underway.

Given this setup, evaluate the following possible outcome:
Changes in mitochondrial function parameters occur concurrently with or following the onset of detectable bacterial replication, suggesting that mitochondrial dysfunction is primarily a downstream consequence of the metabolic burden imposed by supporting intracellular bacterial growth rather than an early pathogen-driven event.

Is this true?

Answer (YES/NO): NO